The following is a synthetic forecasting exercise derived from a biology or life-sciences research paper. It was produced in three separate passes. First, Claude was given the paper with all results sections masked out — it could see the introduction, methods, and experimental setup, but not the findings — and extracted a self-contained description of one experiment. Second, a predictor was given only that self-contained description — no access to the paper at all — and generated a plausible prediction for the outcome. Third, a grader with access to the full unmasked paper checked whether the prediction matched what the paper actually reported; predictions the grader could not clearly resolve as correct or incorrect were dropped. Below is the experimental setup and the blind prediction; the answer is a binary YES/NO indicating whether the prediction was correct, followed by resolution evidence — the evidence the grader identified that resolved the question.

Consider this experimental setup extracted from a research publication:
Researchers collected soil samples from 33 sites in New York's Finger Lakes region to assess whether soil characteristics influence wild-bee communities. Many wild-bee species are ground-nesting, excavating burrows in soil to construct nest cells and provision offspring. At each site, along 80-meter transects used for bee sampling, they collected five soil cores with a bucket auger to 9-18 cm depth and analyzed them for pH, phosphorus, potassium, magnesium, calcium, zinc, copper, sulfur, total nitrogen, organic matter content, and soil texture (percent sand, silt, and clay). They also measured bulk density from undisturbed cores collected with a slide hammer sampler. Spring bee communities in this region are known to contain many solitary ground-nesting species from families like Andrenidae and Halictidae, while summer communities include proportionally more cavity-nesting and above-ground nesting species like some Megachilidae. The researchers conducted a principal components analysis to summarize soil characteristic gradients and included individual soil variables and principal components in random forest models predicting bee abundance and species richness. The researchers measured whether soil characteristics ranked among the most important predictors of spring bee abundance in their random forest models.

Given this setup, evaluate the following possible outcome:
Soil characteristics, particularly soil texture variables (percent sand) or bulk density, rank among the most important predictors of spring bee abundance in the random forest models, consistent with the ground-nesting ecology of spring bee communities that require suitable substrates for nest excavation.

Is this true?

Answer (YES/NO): NO